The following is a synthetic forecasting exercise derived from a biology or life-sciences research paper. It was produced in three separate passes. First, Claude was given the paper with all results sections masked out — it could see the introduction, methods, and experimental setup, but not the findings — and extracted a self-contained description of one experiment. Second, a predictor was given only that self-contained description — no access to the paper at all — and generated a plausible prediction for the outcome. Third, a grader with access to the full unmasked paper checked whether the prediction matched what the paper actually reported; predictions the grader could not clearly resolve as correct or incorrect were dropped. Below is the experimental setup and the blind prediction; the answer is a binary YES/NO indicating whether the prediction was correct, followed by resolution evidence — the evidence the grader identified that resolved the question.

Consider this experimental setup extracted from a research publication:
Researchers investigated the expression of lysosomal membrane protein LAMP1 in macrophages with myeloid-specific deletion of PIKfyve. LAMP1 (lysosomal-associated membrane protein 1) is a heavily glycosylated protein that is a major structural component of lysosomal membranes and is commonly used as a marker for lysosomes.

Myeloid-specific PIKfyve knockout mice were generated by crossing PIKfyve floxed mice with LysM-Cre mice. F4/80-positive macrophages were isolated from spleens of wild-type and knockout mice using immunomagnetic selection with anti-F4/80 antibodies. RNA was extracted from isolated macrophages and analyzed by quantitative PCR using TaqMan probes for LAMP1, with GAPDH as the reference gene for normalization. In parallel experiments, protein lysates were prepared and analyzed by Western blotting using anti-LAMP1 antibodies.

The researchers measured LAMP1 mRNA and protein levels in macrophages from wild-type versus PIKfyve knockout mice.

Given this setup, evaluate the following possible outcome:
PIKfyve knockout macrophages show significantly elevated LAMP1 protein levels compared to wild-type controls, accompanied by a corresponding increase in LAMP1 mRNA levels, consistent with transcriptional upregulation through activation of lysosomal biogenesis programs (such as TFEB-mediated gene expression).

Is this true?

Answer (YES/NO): NO